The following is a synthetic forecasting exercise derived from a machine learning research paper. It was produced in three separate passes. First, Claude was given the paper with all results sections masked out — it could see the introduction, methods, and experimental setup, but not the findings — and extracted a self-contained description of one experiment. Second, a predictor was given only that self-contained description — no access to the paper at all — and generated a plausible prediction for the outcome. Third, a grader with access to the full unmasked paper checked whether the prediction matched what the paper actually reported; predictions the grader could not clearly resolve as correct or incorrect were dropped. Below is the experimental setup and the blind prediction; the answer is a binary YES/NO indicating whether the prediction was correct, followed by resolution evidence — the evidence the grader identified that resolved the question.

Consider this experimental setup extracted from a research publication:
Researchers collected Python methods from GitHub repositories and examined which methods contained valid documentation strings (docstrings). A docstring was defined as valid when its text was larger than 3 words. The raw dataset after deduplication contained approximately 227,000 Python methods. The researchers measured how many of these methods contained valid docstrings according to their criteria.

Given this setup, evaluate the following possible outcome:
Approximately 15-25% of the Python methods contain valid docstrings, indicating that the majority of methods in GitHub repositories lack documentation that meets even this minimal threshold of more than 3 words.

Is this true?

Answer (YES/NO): NO